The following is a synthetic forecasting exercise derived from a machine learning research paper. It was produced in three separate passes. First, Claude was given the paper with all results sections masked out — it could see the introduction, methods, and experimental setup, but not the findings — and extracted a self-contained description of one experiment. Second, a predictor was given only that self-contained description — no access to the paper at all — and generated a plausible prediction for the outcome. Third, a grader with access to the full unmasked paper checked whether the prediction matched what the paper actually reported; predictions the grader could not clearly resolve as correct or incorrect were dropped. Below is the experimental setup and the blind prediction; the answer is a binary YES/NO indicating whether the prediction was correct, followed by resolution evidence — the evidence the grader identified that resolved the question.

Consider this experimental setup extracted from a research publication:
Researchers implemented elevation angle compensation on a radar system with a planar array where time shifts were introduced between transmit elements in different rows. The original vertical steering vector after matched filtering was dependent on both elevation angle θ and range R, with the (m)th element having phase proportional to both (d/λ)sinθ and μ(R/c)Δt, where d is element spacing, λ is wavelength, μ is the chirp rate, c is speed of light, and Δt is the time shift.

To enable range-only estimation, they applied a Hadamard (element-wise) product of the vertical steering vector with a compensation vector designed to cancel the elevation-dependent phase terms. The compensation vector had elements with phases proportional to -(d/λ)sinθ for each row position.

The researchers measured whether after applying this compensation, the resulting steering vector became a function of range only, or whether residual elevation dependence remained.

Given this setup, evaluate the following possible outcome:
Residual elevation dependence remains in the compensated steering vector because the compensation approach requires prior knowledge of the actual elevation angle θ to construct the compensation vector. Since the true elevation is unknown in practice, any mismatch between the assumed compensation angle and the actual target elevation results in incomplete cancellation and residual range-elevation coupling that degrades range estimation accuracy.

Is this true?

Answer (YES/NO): NO